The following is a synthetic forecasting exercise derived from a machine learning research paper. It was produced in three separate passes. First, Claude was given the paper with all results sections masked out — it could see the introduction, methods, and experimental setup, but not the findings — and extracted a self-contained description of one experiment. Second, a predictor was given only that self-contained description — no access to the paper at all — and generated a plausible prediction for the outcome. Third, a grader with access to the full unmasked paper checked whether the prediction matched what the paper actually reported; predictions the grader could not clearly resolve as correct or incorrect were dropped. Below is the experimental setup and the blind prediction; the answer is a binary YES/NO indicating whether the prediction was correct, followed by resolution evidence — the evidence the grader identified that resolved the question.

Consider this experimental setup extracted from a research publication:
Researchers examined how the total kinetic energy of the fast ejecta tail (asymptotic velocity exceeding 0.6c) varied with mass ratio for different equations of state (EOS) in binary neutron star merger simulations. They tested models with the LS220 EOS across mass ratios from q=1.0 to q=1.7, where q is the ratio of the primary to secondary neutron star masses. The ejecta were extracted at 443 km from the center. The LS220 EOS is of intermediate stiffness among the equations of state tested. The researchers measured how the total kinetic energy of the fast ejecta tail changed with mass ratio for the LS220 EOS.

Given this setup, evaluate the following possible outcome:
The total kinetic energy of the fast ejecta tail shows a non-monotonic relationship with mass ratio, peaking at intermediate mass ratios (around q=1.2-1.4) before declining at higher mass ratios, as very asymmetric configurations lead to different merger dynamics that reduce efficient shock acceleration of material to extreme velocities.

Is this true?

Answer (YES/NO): NO